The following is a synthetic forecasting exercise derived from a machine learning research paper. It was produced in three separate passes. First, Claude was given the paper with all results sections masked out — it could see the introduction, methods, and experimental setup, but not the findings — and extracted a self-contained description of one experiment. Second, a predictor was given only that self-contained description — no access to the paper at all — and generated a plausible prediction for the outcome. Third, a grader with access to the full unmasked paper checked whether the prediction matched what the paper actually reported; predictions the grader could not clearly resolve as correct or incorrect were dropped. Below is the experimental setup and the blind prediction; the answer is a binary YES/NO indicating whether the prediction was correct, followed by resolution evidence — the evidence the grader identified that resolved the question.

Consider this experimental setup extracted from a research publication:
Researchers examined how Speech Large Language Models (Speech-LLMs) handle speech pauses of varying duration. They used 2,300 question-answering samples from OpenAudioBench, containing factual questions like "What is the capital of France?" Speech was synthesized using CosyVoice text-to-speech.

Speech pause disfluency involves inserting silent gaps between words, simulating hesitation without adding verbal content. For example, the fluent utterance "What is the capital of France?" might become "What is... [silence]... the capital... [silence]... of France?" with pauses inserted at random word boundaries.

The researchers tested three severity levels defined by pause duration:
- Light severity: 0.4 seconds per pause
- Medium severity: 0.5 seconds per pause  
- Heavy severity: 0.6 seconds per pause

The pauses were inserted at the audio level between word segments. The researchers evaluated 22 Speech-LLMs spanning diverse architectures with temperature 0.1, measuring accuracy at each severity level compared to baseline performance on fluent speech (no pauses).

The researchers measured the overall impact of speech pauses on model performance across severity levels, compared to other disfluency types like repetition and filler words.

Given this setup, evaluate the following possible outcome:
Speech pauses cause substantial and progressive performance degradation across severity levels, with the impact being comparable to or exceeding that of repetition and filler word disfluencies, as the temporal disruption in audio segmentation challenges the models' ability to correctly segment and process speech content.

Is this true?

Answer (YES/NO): NO